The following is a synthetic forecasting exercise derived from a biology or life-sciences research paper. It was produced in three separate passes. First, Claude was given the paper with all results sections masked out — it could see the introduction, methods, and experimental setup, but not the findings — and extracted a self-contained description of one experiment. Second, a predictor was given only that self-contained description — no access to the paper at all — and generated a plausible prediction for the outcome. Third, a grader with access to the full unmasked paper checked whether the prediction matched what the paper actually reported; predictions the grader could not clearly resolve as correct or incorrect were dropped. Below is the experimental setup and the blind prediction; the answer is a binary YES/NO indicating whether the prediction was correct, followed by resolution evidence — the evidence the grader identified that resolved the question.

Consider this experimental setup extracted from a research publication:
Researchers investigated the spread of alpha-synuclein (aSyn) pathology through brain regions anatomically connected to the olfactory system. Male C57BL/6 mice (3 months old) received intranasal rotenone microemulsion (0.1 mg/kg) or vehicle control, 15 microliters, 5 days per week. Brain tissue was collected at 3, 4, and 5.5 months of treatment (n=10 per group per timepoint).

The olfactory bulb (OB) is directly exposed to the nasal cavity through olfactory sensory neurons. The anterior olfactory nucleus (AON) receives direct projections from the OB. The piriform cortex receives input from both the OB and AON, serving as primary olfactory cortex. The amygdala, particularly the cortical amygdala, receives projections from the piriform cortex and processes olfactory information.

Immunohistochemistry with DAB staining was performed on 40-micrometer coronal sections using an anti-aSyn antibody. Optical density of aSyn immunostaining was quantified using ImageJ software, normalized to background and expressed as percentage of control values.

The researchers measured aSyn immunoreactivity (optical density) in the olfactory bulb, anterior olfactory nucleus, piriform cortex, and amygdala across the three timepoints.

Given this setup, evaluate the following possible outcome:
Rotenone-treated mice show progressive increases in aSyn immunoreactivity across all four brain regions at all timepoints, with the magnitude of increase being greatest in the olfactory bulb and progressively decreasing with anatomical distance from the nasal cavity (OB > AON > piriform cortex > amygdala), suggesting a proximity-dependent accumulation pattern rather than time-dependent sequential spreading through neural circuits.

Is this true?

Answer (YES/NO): NO